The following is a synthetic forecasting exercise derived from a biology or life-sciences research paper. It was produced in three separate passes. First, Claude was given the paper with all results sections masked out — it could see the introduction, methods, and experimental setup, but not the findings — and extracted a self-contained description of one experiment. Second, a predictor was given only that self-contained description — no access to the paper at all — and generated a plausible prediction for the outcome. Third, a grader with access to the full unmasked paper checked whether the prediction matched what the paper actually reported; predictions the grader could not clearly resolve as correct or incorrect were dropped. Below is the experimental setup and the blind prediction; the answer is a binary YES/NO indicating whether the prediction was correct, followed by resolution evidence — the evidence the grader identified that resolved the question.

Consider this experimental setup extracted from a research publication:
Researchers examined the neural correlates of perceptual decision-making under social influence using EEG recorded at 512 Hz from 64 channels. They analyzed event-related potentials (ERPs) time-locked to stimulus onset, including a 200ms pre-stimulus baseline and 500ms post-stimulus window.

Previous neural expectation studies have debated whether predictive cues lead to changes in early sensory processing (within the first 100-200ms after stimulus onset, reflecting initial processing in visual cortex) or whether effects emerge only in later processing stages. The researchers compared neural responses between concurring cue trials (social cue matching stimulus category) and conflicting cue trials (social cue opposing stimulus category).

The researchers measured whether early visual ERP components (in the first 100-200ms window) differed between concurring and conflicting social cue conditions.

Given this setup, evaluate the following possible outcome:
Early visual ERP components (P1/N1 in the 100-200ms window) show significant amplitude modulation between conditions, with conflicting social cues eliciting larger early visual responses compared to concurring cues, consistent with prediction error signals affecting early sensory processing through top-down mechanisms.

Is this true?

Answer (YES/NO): NO